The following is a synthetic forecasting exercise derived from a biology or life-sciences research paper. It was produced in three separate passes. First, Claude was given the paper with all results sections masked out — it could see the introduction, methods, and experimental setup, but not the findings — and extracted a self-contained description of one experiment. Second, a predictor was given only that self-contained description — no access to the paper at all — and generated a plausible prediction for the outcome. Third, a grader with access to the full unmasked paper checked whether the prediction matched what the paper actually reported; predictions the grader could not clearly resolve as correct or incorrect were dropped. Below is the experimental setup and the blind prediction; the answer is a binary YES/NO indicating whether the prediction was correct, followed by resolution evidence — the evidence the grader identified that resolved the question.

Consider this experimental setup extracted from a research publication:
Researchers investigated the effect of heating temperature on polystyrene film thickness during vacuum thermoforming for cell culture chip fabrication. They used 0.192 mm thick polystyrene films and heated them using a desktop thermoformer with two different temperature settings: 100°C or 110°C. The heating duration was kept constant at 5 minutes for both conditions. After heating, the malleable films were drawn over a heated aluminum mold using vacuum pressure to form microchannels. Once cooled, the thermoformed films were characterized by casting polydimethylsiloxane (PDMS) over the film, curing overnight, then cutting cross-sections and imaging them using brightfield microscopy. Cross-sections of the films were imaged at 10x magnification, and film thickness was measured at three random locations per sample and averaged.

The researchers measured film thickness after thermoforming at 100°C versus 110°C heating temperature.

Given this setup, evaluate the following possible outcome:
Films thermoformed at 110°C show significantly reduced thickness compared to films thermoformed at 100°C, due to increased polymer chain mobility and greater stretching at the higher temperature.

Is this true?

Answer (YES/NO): YES